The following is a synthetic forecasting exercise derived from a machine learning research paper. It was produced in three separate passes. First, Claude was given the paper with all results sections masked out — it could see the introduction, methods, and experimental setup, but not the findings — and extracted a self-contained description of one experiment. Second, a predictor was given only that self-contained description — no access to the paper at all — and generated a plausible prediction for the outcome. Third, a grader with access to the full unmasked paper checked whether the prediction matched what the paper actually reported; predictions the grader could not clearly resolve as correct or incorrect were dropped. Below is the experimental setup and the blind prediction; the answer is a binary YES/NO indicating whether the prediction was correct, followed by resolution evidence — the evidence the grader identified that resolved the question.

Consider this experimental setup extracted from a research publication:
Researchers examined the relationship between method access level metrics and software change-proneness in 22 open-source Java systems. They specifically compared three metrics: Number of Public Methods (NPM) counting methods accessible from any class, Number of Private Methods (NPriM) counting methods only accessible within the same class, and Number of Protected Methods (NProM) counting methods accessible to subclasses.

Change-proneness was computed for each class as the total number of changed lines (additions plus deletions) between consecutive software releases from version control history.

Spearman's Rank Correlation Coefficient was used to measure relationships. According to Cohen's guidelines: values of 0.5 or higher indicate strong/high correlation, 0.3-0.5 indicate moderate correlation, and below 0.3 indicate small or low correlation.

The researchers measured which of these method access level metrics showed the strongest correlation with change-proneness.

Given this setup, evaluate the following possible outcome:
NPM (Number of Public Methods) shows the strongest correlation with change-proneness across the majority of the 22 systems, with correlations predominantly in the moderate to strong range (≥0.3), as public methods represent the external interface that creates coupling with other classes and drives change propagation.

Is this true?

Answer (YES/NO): YES